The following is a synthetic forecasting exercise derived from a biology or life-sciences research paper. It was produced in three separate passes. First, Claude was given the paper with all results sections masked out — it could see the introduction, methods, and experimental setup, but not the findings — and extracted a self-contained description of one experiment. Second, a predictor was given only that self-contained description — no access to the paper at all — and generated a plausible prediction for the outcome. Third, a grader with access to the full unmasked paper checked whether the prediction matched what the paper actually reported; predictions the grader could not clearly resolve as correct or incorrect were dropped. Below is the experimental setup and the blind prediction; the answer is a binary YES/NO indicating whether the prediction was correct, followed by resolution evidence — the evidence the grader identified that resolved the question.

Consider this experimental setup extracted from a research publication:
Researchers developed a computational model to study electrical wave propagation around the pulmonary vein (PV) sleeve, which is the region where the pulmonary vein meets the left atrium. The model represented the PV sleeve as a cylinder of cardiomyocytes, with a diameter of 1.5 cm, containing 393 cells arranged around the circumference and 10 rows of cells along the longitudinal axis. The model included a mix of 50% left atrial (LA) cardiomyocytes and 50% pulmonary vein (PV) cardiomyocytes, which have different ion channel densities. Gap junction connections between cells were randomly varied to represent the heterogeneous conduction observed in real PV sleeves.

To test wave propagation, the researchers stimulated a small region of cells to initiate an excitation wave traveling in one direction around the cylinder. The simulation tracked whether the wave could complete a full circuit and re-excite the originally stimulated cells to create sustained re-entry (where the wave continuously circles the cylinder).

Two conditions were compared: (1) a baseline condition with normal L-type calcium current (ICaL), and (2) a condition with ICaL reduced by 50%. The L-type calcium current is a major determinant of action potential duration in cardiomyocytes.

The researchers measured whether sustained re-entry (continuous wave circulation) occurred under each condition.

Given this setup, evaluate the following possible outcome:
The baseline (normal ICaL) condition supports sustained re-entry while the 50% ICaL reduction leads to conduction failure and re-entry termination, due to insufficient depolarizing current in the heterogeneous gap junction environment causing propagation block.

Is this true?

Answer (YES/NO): NO